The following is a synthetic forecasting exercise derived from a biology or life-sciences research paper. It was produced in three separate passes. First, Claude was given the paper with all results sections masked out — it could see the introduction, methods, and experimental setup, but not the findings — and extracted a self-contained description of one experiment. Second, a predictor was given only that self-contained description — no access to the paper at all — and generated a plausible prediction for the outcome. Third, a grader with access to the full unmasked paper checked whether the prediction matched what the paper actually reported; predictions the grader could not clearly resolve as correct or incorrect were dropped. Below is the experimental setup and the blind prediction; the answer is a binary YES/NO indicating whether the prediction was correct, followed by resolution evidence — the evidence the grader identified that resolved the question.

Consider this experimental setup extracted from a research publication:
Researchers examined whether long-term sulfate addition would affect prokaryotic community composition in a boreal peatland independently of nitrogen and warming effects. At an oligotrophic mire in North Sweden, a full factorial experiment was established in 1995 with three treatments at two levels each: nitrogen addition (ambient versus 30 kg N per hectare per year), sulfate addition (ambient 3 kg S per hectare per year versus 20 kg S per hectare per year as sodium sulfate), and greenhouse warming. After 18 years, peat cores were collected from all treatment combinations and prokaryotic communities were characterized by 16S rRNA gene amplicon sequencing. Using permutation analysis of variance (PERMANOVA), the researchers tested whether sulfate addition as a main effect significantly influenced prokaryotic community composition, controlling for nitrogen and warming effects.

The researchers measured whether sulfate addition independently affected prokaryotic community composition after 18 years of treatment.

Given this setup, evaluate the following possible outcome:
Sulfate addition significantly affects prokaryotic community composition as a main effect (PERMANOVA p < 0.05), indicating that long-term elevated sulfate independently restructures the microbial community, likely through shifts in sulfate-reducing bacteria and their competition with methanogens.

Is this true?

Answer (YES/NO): YES